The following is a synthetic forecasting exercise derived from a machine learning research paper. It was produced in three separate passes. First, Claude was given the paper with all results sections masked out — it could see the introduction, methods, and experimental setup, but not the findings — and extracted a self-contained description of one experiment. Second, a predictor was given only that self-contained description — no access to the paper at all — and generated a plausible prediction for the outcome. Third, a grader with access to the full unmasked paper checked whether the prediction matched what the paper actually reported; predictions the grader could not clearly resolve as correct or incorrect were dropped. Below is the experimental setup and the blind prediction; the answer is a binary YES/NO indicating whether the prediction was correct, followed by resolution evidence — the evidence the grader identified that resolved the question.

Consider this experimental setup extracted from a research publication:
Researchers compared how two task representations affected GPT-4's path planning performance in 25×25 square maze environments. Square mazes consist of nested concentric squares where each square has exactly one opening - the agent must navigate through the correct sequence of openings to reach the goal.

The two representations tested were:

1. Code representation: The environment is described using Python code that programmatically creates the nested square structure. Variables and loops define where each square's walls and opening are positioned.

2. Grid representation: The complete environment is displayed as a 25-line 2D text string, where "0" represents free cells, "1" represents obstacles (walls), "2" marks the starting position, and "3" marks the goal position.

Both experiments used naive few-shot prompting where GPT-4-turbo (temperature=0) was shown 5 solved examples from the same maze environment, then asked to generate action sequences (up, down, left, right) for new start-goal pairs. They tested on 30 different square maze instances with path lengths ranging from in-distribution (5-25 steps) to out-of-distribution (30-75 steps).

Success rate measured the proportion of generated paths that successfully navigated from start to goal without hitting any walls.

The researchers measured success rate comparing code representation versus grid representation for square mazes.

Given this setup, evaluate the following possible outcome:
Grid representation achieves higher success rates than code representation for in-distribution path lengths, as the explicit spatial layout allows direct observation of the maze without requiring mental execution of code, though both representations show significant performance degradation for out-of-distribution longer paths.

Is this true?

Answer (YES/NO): NO